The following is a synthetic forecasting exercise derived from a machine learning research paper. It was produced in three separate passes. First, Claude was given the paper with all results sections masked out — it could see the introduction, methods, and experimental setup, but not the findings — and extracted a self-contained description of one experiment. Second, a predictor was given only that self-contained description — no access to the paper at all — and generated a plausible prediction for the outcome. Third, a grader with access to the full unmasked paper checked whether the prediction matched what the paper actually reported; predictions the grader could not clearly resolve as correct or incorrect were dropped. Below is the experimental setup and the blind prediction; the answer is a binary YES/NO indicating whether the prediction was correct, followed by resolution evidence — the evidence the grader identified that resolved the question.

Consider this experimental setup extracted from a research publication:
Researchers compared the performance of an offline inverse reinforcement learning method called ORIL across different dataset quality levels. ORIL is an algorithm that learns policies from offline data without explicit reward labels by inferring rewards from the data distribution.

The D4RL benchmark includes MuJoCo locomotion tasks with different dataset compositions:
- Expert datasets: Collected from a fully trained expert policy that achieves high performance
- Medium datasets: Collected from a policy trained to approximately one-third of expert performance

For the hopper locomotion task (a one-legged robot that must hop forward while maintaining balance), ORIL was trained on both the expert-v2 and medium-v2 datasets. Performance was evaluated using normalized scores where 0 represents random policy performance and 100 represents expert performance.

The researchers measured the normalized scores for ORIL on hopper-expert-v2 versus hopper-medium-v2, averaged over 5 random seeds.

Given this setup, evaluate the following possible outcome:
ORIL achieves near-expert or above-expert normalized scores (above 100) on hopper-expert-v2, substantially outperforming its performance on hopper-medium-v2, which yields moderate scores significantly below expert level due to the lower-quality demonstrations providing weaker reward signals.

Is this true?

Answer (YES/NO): NO